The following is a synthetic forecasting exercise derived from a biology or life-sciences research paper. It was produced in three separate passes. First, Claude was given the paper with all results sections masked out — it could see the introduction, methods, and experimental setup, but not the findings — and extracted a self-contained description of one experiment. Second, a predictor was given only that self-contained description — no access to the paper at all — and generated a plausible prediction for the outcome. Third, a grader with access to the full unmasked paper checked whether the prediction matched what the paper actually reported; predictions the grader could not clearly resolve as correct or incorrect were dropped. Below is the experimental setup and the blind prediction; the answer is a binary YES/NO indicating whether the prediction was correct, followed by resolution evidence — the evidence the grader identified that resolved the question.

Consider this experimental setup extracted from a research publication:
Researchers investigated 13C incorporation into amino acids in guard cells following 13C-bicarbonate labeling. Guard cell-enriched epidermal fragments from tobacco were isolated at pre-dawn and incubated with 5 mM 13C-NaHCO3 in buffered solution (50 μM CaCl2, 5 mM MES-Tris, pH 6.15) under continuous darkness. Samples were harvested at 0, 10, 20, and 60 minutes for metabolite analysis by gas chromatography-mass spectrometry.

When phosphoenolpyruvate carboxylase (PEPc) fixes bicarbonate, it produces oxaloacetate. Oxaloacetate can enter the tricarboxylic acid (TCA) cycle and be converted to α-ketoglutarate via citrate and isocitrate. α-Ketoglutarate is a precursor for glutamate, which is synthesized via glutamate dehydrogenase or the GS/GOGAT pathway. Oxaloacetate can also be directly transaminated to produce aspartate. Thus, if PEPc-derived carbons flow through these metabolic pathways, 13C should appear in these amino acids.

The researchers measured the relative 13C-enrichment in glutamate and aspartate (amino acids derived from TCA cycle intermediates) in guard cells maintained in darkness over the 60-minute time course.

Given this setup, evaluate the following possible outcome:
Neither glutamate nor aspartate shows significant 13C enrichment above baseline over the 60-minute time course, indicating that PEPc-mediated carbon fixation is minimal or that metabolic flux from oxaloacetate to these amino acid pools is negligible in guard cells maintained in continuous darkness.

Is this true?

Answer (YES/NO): YES